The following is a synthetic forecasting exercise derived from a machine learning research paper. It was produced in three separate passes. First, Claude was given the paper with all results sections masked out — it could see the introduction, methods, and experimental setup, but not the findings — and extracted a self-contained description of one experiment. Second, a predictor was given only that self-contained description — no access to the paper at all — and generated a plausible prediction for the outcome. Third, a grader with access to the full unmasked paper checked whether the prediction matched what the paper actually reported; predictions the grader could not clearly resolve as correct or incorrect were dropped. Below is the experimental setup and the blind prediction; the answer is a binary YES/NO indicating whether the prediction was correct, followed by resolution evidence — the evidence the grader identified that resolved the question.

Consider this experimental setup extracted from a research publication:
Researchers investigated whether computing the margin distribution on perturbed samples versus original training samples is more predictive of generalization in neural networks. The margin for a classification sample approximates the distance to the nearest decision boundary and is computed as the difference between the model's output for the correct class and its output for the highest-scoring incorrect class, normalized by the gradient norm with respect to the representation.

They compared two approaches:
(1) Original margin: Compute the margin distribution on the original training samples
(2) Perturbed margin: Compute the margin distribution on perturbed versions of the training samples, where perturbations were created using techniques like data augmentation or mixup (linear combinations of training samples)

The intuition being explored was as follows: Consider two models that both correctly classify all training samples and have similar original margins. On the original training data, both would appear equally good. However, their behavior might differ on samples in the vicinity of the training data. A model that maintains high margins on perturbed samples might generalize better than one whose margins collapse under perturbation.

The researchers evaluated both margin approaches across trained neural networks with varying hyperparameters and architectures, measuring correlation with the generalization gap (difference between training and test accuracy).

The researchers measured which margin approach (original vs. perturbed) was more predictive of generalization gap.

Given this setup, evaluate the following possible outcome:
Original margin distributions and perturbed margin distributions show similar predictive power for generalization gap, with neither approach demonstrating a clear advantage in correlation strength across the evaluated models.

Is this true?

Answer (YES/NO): NO